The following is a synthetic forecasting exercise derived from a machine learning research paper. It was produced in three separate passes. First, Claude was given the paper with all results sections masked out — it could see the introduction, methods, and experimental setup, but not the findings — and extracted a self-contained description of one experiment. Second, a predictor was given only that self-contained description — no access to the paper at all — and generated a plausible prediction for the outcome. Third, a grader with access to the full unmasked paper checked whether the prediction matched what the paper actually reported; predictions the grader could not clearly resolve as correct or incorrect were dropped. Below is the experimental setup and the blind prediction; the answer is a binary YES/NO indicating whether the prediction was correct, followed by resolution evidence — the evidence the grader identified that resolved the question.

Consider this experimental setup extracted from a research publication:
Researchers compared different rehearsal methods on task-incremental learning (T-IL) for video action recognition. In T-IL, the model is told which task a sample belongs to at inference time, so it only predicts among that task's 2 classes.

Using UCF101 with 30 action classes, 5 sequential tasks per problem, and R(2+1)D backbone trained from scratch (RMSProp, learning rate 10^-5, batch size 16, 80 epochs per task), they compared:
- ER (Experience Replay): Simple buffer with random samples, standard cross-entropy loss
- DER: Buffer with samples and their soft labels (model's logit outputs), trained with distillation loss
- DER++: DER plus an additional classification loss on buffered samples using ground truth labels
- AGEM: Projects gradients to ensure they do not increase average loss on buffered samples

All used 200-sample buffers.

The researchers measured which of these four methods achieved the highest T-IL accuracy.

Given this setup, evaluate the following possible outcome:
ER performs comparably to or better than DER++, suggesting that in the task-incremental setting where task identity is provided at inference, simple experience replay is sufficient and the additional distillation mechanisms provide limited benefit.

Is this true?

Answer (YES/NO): YES